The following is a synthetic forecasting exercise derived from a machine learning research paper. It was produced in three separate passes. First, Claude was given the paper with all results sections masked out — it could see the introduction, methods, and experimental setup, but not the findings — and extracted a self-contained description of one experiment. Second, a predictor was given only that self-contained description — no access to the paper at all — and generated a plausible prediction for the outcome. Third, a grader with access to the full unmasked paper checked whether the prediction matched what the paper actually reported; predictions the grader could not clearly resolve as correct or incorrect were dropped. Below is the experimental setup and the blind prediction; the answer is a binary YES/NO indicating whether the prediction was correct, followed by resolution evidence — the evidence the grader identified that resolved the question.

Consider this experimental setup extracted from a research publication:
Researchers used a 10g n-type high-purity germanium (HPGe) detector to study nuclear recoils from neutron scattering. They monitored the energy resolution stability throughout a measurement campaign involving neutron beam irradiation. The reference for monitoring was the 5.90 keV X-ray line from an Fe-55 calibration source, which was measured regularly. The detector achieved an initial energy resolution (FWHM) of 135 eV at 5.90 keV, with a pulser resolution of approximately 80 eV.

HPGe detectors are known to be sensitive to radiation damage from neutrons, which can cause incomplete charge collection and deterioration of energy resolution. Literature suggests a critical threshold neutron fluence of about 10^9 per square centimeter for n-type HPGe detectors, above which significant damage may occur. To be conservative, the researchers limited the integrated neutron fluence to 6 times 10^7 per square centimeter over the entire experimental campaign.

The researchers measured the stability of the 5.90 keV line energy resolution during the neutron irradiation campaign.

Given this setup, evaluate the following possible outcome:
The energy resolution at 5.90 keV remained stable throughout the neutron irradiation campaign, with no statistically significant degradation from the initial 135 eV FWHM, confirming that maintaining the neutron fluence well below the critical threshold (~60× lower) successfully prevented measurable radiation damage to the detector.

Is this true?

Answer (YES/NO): YES